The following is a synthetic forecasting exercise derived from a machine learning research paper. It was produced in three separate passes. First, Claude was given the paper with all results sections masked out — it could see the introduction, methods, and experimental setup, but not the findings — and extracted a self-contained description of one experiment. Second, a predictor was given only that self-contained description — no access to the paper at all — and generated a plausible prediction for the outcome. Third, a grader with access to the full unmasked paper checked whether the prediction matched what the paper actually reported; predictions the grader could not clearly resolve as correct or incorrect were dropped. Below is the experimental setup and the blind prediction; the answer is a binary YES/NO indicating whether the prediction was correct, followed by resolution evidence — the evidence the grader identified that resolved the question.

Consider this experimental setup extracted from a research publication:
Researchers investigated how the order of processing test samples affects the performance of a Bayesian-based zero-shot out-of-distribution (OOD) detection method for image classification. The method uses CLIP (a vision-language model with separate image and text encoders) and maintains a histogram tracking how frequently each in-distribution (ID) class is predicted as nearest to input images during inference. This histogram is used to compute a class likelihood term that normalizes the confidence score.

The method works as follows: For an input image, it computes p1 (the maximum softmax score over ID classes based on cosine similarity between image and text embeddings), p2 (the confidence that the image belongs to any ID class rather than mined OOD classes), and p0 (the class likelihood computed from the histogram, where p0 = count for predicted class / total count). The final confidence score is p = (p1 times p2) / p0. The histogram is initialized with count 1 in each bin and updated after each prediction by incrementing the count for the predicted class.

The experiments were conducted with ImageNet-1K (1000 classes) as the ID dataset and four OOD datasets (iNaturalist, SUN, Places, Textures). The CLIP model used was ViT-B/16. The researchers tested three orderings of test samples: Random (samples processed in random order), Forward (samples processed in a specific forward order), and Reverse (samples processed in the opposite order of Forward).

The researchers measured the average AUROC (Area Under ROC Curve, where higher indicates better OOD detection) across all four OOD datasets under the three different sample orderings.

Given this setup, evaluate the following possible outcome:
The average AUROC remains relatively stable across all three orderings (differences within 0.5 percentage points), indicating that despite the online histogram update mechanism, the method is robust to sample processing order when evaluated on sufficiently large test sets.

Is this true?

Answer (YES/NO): NO